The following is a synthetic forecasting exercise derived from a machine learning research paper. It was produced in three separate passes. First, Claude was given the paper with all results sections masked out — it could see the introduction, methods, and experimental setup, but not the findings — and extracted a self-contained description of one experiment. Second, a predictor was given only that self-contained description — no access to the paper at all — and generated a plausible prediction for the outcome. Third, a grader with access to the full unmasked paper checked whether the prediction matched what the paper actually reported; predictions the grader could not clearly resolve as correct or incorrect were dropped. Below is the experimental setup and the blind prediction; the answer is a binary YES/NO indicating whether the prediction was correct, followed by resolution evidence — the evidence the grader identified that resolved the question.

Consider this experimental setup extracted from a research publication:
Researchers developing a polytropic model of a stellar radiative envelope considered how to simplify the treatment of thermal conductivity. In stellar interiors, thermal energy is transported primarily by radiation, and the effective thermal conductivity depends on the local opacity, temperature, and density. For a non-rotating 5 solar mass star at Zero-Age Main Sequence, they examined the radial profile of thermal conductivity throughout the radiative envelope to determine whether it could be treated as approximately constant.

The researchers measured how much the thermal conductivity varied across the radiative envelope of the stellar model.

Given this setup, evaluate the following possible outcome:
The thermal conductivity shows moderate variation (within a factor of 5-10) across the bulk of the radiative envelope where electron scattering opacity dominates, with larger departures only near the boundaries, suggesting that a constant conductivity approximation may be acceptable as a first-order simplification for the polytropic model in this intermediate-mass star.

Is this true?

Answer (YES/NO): YES